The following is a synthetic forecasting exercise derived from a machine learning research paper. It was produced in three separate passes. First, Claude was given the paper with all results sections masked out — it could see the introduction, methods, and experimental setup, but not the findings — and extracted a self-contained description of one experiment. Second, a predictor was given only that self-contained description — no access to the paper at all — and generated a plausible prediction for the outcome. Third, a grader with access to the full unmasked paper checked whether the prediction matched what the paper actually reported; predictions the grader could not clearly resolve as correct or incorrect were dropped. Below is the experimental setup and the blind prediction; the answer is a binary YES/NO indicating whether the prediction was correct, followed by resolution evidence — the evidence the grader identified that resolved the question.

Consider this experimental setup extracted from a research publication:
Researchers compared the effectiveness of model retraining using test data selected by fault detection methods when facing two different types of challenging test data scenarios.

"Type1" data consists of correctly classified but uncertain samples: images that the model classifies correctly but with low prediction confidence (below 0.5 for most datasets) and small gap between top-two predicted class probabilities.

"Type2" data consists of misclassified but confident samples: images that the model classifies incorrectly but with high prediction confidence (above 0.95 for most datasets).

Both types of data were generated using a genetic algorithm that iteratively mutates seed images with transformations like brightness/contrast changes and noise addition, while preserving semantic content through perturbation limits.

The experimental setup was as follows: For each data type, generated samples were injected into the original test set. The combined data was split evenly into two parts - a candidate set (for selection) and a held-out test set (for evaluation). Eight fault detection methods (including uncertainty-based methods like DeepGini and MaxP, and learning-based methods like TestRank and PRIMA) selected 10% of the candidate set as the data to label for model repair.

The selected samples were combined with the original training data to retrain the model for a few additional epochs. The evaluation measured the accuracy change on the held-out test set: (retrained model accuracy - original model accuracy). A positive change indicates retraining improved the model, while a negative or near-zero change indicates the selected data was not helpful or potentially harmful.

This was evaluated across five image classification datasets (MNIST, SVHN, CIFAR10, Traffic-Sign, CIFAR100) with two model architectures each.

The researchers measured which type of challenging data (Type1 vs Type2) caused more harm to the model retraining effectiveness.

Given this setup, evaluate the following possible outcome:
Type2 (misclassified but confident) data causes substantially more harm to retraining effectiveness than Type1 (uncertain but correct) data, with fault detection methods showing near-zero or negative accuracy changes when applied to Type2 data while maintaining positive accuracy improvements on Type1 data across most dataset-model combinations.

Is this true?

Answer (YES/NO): NO